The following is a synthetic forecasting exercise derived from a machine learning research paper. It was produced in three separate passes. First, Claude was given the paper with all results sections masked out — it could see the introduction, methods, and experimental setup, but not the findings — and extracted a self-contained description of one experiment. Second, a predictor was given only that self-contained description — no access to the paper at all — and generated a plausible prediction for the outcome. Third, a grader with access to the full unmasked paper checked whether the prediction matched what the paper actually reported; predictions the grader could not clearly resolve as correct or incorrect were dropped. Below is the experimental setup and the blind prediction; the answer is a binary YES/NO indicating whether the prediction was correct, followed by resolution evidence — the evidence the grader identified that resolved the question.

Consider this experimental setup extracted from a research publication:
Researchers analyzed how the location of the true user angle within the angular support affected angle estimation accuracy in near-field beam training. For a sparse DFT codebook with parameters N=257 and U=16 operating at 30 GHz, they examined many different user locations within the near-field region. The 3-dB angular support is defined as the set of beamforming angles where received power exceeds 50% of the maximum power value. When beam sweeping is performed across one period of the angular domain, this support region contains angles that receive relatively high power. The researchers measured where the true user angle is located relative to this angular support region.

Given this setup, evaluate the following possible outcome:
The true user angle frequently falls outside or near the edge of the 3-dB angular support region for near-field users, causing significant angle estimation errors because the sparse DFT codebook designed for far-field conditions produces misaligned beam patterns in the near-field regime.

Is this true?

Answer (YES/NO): NO